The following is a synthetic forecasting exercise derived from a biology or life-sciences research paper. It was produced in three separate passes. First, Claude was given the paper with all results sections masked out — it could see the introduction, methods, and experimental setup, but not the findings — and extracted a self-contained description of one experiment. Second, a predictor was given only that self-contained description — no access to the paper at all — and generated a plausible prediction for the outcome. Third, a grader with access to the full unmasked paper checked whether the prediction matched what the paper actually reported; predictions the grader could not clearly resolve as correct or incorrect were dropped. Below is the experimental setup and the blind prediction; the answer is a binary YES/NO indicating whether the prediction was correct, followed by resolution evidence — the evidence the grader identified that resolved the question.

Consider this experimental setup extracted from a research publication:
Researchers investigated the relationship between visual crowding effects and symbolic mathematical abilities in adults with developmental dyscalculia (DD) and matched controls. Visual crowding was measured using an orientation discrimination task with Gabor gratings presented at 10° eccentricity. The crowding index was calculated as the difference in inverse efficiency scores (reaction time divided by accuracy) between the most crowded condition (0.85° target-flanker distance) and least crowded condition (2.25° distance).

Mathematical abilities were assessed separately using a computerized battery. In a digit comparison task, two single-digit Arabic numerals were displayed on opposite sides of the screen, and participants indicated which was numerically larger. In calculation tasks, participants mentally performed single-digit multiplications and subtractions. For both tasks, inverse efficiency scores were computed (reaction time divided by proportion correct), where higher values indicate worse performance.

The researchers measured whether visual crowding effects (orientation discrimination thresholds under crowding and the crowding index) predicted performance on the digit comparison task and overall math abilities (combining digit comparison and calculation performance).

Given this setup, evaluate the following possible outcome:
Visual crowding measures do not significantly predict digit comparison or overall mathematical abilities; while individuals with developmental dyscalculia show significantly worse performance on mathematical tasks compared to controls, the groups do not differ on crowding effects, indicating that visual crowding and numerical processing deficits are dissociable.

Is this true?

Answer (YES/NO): NO